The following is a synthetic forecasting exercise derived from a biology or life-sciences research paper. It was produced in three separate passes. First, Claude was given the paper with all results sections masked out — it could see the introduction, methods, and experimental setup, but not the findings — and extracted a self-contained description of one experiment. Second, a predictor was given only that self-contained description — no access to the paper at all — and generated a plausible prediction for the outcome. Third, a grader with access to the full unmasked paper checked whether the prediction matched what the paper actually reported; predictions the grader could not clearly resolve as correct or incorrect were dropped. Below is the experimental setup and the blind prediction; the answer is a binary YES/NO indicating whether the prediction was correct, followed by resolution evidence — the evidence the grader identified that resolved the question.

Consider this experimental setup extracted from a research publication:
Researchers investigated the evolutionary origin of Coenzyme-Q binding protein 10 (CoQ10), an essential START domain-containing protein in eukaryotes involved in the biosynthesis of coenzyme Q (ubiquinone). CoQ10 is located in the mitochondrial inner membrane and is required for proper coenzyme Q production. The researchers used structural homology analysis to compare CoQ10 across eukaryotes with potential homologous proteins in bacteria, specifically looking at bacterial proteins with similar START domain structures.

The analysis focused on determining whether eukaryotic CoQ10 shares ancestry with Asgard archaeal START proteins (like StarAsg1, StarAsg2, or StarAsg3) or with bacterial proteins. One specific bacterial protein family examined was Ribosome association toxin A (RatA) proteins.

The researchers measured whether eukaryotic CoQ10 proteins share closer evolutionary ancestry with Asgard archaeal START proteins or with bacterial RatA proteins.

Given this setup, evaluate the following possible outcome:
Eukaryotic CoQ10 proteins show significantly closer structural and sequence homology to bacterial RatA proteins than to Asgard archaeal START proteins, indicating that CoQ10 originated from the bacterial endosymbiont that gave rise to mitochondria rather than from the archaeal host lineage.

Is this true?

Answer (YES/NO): YES